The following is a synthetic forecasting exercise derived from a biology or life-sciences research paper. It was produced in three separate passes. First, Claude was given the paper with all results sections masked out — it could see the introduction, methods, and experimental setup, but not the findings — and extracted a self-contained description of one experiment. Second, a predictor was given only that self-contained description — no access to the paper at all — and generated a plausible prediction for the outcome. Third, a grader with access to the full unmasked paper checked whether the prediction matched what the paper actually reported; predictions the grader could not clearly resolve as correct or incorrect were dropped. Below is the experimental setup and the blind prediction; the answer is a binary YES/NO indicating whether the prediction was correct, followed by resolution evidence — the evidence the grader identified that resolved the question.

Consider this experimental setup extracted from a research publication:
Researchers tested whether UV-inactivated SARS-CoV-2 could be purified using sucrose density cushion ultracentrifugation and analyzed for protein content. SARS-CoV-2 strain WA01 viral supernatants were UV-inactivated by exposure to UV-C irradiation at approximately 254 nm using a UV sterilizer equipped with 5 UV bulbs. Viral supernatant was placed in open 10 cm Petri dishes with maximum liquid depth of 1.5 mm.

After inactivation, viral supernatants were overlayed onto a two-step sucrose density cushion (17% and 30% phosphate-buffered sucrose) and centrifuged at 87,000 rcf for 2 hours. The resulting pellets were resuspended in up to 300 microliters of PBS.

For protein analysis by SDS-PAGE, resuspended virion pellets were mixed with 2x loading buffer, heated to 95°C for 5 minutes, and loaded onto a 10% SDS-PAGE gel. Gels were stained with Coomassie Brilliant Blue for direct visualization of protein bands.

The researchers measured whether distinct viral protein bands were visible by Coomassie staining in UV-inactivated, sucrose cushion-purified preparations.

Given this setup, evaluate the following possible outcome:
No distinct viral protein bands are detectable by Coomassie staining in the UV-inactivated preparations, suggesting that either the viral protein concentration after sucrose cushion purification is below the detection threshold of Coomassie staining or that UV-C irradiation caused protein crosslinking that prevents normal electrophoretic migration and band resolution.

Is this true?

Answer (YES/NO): NO